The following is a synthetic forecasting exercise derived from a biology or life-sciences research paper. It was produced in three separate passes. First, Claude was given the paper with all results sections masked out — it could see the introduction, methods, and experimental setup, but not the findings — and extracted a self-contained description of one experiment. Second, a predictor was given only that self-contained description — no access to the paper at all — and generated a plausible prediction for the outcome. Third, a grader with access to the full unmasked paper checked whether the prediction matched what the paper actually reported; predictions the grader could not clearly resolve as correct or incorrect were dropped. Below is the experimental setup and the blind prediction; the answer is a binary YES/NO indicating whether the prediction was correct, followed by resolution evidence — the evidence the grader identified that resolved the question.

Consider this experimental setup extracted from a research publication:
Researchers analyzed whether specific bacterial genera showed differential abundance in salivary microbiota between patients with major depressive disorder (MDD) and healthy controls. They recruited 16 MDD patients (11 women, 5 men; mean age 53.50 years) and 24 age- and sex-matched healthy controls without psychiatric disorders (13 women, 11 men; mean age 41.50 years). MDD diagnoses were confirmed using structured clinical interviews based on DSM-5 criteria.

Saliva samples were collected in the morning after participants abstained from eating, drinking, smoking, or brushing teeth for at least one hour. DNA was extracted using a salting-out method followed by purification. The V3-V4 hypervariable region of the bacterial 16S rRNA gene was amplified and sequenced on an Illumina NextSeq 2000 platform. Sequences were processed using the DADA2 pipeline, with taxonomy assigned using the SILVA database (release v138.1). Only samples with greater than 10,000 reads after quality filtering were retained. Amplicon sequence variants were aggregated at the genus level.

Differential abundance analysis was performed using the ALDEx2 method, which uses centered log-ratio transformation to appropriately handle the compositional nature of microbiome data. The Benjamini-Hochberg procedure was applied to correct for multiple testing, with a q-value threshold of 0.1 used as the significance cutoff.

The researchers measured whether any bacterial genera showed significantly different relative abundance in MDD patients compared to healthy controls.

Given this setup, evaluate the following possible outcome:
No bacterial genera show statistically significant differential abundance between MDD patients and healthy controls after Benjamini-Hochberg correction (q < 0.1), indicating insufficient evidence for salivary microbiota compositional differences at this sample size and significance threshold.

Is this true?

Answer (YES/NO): NO